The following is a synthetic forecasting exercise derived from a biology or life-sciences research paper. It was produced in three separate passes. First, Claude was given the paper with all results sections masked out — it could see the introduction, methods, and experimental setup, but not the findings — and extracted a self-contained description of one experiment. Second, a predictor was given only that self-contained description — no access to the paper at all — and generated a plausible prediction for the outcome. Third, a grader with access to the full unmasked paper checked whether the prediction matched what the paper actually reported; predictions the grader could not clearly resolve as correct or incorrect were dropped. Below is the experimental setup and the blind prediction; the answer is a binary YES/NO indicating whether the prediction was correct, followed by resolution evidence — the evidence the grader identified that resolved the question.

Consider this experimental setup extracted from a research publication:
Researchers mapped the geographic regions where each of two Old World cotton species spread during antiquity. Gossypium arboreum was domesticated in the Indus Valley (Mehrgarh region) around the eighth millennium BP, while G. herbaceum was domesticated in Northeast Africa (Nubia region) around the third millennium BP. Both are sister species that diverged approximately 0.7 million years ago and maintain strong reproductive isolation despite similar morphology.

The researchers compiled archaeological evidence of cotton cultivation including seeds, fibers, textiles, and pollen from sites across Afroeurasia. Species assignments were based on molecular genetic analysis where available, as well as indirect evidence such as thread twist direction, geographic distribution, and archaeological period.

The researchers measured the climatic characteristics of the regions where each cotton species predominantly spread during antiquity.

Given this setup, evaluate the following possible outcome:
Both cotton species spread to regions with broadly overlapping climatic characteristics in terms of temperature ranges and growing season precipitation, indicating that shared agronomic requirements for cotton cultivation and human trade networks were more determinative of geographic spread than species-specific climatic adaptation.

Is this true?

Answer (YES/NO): NO